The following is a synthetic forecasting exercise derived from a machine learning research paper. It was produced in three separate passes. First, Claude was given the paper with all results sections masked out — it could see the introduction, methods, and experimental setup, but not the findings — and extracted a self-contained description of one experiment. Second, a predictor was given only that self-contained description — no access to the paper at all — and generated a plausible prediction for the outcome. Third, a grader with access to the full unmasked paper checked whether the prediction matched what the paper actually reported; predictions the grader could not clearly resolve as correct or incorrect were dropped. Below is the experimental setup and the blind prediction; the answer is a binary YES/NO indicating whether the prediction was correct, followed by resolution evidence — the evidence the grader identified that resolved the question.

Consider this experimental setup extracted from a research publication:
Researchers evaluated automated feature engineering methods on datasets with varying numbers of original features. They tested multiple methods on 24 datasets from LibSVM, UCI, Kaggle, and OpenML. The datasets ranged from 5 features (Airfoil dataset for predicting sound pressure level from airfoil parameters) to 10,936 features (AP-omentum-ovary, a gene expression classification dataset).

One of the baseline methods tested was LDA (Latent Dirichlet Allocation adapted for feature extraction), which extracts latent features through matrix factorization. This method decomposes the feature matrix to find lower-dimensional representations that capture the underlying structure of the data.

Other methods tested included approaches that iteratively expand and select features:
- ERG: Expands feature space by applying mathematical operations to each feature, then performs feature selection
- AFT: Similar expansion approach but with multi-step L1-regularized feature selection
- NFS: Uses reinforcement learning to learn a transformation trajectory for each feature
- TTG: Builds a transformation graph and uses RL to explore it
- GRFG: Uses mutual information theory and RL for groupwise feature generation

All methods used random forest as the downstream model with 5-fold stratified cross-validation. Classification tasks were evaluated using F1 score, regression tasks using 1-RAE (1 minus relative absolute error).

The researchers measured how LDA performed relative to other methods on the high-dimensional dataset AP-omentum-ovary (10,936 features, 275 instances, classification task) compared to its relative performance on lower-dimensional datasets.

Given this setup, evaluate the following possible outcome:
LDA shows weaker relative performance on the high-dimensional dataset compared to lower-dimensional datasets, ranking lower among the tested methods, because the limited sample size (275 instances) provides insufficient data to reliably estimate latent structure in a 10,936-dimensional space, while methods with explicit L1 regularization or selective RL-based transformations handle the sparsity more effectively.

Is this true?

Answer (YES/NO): YES